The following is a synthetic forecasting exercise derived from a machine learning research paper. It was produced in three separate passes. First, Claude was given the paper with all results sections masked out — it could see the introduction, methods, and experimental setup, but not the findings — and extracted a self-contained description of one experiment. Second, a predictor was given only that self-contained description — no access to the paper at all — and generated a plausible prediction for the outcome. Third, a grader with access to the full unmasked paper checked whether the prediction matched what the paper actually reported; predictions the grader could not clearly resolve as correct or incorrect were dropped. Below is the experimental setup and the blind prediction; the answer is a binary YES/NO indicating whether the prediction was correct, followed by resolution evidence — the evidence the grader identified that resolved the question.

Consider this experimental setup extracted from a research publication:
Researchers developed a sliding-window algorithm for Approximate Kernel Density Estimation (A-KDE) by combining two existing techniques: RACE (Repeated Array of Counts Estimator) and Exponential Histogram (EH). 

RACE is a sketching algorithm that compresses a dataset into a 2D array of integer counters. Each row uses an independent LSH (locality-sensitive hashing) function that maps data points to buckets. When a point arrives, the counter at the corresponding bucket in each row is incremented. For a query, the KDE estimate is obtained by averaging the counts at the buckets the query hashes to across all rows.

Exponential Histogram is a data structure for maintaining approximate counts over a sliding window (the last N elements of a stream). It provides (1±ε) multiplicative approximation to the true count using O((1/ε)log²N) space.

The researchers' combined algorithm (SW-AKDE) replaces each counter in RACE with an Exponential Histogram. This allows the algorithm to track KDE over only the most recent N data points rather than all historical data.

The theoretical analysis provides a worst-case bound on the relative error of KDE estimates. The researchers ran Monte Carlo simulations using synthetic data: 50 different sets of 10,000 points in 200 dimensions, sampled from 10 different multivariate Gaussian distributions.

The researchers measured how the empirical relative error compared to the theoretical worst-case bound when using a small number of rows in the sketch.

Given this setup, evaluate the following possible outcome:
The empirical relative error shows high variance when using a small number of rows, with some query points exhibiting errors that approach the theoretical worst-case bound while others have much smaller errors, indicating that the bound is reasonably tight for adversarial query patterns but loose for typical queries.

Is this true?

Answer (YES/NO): NO